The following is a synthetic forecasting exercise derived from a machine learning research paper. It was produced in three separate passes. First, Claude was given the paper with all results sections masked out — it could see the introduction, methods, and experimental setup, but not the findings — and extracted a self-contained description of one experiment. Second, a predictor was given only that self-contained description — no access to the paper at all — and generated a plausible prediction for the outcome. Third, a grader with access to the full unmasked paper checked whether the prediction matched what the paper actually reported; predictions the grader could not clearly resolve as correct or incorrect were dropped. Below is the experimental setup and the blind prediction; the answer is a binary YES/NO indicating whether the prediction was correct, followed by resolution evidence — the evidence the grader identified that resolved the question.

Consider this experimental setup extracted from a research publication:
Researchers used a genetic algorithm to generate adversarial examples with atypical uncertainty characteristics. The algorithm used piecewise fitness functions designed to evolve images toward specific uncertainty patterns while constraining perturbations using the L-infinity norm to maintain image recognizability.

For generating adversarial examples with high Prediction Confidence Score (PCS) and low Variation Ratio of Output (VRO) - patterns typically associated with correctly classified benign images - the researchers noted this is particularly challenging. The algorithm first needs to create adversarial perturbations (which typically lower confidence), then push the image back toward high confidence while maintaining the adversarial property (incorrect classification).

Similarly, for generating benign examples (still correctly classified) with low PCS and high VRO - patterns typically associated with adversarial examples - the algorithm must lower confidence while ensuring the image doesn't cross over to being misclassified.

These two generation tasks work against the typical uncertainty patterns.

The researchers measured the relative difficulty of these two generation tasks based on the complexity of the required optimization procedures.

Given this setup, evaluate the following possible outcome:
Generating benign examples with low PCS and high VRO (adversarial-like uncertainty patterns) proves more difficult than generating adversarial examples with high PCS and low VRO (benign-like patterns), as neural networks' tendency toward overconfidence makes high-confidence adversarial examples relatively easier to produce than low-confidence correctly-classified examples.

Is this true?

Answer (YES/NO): NO